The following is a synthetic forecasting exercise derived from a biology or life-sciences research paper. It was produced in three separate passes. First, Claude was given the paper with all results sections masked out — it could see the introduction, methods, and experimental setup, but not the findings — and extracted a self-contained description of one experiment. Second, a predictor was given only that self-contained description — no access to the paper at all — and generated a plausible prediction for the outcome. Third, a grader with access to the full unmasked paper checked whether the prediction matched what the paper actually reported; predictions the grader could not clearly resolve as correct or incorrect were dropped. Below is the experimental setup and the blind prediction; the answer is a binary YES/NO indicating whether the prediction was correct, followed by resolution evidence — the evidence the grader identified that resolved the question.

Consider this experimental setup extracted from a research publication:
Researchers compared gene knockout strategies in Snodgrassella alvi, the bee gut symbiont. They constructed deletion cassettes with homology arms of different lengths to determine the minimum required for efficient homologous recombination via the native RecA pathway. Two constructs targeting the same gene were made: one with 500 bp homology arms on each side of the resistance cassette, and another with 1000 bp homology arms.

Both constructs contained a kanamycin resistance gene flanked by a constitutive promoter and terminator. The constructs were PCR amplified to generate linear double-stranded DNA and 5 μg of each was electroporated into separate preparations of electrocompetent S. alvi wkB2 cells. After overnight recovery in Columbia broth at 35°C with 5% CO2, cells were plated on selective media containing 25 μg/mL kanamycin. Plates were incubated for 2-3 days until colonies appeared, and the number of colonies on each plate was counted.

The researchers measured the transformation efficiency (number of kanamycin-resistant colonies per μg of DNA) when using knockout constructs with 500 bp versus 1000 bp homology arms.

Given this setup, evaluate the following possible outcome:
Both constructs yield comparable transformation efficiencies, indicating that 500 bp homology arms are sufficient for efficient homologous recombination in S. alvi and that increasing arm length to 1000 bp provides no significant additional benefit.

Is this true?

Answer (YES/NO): NO